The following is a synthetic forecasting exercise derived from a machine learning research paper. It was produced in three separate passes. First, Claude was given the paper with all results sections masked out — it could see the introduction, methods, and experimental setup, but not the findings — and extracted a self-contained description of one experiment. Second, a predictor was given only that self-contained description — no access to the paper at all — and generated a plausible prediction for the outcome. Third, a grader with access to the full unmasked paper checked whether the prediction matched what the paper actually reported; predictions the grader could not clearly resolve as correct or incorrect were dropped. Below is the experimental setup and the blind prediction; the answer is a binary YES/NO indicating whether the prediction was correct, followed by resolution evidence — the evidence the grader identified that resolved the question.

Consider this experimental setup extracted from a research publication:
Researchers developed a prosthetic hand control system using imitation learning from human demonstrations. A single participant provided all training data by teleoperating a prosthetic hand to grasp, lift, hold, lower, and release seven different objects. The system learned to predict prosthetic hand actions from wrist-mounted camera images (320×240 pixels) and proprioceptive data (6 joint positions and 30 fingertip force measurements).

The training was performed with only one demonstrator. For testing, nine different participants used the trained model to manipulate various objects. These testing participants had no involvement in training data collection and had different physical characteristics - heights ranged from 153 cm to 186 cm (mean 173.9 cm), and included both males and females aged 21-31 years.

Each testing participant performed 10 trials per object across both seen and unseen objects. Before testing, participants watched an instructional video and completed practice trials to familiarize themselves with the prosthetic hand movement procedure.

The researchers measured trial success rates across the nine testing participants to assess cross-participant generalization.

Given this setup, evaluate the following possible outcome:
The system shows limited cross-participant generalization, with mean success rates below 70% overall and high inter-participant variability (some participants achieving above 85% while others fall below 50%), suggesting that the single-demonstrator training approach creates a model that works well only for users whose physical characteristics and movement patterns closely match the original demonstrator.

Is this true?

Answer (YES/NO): NO